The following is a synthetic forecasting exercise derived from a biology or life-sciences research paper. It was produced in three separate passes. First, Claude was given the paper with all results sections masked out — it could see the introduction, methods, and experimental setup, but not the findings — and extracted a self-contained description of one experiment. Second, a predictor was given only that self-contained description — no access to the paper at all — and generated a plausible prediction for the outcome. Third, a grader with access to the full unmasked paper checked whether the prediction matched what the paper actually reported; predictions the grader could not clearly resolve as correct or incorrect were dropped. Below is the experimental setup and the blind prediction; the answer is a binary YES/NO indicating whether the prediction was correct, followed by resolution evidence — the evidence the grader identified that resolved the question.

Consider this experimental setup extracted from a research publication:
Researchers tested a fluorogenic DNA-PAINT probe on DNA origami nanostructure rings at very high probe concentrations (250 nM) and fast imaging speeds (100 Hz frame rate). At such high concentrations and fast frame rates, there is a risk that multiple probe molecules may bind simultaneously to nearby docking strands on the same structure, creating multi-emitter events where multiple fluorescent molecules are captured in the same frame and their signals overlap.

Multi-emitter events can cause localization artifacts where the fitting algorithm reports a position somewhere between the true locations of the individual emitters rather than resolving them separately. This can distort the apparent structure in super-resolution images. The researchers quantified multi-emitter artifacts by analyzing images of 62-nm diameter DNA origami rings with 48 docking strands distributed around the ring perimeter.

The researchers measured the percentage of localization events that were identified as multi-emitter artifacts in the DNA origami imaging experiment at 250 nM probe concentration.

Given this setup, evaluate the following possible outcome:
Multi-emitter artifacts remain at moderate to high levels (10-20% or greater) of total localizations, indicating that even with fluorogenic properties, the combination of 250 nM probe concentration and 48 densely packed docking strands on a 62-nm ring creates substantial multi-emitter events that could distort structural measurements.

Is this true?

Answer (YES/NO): NO